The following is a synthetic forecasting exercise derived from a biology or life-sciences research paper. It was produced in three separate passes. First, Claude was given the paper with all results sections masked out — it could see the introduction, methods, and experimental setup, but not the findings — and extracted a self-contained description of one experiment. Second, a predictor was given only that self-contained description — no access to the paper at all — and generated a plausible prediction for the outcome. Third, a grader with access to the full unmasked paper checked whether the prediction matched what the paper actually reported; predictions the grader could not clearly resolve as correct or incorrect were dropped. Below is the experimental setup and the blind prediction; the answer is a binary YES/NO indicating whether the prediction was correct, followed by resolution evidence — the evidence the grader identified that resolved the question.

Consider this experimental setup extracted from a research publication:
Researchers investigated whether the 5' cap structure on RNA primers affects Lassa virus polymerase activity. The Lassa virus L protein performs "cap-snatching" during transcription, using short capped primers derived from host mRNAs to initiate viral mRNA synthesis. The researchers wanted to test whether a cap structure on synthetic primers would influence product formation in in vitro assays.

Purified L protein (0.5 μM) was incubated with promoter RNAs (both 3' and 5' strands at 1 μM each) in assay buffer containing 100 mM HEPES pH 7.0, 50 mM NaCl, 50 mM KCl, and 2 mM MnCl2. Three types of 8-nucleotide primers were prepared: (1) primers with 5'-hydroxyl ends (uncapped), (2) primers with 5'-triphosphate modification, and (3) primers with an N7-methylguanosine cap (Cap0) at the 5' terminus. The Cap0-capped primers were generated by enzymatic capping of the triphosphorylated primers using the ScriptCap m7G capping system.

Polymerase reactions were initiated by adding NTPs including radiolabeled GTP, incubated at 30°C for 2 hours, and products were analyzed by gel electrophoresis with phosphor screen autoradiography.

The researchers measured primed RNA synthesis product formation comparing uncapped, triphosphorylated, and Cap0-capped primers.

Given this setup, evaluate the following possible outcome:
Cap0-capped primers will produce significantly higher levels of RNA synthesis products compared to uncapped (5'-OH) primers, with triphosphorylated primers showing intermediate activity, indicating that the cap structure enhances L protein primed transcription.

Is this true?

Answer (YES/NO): NO